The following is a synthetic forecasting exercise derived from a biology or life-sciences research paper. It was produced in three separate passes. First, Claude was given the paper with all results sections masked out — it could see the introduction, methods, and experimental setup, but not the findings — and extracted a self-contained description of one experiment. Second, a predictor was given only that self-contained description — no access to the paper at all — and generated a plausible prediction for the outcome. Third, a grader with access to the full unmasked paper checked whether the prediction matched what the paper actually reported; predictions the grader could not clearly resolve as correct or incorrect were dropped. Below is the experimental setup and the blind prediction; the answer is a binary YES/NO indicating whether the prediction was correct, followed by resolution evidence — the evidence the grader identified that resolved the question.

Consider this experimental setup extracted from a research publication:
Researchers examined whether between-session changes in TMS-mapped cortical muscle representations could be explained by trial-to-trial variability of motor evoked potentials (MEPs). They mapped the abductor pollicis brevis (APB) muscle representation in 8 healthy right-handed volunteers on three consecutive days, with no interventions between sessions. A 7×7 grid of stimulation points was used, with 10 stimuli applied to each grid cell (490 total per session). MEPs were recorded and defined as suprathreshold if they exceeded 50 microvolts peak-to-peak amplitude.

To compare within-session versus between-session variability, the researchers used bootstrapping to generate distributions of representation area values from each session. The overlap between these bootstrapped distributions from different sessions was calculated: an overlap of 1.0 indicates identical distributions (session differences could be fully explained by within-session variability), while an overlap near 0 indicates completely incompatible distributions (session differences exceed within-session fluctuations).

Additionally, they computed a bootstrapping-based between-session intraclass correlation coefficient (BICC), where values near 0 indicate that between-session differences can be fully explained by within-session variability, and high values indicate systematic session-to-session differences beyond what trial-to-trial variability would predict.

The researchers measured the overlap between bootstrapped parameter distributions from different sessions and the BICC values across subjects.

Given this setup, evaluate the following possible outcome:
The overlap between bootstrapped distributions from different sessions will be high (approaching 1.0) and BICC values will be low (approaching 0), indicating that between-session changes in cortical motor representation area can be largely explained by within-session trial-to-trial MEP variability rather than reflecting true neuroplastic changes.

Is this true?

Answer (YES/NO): NO